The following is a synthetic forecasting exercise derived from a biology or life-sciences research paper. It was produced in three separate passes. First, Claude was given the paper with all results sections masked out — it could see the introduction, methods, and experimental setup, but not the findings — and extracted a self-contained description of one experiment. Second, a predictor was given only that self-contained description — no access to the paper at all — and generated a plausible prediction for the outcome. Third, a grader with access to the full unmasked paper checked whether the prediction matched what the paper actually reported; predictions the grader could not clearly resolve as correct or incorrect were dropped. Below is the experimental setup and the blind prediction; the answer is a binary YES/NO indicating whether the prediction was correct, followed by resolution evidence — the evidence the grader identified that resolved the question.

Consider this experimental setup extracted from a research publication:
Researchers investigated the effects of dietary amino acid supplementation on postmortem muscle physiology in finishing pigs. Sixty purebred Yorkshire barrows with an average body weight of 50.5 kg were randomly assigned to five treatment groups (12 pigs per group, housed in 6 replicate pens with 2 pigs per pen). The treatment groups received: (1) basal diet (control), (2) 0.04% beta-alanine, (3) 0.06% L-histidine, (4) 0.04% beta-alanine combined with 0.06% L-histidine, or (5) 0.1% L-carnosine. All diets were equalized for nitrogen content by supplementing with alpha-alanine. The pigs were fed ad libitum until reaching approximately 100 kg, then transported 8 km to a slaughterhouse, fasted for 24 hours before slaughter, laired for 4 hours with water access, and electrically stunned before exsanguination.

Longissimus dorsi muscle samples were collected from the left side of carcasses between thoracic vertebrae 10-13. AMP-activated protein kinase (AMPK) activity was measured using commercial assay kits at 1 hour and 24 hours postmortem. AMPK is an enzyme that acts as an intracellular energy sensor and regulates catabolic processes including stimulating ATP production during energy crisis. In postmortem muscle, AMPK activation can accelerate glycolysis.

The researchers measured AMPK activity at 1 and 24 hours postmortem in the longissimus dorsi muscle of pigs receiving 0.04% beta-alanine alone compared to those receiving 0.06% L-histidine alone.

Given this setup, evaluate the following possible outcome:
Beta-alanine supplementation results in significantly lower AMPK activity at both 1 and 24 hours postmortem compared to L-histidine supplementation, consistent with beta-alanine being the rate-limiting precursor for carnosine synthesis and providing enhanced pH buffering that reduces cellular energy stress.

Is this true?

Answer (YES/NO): YES